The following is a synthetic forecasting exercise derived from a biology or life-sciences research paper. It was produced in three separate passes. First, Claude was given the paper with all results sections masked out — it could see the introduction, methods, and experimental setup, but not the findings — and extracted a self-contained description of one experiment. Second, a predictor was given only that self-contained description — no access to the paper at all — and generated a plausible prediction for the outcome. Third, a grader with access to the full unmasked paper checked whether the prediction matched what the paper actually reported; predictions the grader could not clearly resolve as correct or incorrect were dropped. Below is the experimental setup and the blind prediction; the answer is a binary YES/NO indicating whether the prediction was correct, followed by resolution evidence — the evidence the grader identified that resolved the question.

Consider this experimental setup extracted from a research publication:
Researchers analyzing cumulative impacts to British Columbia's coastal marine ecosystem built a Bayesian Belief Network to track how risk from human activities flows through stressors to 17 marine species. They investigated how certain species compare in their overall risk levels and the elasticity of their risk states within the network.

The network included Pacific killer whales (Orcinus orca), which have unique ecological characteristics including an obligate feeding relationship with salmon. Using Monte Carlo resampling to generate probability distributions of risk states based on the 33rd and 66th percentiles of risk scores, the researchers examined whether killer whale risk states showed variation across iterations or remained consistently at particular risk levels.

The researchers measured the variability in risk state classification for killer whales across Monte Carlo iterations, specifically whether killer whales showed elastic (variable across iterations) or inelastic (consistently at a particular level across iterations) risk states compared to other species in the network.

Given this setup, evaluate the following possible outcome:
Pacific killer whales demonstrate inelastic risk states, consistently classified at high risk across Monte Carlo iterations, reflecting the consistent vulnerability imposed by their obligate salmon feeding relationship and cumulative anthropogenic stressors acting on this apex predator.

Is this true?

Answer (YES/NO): YES